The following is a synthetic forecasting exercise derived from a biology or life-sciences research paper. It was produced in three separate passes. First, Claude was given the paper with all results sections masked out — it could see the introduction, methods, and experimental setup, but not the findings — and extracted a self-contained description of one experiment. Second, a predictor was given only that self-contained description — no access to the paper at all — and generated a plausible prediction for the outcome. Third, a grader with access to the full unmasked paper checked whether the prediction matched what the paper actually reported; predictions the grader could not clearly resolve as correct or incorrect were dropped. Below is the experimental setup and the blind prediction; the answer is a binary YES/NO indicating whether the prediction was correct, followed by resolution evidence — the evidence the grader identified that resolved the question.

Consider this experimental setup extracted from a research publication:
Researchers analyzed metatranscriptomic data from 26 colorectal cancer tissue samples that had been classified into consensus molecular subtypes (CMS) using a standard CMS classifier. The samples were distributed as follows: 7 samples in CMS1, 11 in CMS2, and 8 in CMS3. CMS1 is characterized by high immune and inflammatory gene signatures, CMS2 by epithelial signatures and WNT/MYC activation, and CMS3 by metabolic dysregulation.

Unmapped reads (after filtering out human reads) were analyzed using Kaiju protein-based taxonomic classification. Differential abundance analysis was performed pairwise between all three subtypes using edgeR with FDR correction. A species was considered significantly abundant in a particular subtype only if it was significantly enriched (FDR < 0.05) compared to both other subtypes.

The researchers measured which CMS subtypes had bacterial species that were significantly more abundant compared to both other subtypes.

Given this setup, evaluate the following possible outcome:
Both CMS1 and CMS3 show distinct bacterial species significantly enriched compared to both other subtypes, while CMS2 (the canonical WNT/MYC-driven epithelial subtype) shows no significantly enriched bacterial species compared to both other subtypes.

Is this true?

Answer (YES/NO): NO